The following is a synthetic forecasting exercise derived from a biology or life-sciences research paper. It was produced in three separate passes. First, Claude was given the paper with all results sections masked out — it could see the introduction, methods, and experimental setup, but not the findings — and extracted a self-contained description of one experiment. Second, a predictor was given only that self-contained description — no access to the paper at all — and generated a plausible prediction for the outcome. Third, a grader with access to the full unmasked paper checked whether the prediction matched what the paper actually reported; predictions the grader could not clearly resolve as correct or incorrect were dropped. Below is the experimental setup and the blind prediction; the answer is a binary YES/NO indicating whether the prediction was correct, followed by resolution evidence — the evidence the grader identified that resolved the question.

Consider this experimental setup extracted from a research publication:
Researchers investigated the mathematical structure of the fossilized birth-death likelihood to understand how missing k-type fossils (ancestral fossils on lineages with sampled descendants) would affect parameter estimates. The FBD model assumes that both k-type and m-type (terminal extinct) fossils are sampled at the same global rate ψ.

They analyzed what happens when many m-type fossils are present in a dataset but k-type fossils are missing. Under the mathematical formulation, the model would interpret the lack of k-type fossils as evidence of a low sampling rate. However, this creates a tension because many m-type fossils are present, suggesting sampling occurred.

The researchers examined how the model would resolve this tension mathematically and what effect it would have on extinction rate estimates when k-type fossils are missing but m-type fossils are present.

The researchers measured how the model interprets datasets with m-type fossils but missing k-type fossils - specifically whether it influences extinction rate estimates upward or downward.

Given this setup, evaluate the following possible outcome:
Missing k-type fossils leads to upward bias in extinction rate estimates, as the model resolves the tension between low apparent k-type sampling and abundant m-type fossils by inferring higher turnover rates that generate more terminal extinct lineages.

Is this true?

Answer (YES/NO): YES